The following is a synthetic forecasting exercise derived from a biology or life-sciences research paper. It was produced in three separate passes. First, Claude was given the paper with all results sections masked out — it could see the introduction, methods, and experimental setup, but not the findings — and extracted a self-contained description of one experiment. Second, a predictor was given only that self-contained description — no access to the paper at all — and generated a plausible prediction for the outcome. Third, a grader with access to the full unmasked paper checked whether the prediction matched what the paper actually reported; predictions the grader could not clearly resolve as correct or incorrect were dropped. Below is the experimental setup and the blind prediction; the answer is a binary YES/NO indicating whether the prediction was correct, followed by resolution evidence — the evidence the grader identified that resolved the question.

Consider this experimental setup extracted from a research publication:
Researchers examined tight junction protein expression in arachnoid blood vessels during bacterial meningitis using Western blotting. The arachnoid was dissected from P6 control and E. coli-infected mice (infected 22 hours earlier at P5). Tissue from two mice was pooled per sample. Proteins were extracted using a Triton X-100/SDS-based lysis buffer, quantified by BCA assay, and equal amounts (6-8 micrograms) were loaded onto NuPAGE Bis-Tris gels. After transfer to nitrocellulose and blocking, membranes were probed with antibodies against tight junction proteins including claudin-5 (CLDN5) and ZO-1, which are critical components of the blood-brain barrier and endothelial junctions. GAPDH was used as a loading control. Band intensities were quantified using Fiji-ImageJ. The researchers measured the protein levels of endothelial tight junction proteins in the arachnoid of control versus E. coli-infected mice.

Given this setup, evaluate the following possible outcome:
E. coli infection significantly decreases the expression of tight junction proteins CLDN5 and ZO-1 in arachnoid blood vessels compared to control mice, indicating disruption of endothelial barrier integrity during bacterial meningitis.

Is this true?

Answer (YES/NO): NO